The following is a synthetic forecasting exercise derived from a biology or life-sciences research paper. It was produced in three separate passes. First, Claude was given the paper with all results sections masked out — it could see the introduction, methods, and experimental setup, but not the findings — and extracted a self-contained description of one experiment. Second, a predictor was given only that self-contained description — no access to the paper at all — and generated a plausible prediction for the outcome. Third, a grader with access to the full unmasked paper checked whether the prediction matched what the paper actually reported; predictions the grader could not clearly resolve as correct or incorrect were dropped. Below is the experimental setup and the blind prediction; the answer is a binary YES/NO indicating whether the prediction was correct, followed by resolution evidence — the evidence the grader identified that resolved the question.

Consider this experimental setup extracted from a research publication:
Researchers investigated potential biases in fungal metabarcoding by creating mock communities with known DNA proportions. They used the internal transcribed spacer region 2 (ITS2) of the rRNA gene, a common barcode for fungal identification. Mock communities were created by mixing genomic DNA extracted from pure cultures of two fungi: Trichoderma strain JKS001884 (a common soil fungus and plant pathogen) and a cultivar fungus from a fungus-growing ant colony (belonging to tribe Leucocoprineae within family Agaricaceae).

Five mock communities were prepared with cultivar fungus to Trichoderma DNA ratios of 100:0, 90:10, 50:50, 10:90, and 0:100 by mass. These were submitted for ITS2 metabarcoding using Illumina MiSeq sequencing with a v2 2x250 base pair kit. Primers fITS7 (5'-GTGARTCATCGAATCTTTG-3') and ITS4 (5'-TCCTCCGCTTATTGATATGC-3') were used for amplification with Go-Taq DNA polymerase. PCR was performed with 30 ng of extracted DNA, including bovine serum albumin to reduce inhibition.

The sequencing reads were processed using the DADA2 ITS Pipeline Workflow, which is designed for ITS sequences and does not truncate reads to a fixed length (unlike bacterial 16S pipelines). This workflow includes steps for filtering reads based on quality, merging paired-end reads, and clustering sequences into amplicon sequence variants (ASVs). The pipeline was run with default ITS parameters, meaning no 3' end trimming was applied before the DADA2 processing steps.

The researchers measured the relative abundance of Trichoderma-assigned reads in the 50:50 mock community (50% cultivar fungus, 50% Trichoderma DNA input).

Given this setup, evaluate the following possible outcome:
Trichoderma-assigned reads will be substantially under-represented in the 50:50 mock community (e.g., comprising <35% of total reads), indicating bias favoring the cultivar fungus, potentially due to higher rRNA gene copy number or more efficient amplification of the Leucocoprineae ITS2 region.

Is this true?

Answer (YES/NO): NO